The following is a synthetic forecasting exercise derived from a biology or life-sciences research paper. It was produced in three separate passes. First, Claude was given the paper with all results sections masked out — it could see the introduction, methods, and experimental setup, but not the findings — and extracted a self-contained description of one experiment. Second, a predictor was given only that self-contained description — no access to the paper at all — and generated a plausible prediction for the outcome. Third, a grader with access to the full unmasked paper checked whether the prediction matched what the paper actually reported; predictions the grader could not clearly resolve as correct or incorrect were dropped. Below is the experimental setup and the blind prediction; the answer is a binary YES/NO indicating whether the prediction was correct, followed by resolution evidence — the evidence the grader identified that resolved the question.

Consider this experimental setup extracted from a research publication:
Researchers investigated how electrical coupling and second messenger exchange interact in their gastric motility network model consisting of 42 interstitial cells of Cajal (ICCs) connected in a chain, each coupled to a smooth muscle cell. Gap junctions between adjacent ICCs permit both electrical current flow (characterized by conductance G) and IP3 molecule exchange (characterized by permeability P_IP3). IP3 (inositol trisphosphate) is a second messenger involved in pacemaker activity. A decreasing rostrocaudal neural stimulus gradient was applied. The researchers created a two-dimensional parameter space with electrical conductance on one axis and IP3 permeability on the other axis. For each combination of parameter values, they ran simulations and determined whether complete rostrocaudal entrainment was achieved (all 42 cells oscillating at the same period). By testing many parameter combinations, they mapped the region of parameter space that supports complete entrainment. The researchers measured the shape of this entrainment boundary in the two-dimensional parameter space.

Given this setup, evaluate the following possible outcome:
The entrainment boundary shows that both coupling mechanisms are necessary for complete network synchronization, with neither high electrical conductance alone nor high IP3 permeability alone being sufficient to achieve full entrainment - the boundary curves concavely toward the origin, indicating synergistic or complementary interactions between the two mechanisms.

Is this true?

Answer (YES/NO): YES